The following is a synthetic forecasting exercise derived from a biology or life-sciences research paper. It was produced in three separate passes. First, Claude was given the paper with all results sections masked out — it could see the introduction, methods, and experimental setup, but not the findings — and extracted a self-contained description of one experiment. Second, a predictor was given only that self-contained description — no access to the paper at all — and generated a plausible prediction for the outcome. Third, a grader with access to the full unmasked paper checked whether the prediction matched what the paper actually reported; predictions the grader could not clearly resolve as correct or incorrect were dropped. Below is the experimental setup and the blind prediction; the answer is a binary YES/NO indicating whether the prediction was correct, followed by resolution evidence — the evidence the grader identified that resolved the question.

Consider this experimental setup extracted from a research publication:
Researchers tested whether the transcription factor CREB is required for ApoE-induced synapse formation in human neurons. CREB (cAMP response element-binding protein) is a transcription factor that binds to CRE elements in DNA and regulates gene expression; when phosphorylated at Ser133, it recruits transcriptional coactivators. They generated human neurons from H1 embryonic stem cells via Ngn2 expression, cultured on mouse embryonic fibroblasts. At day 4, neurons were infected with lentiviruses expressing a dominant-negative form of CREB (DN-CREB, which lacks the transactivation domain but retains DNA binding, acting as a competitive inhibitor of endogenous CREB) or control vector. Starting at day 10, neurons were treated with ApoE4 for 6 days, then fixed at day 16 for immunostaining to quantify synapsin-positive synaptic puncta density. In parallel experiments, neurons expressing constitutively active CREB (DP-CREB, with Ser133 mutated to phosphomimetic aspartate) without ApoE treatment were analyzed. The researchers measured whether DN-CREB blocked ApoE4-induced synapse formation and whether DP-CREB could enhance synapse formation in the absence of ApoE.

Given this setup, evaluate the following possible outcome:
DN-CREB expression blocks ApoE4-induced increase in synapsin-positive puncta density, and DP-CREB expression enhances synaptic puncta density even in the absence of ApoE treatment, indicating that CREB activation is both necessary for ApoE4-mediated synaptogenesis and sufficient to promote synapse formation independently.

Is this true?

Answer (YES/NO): YES